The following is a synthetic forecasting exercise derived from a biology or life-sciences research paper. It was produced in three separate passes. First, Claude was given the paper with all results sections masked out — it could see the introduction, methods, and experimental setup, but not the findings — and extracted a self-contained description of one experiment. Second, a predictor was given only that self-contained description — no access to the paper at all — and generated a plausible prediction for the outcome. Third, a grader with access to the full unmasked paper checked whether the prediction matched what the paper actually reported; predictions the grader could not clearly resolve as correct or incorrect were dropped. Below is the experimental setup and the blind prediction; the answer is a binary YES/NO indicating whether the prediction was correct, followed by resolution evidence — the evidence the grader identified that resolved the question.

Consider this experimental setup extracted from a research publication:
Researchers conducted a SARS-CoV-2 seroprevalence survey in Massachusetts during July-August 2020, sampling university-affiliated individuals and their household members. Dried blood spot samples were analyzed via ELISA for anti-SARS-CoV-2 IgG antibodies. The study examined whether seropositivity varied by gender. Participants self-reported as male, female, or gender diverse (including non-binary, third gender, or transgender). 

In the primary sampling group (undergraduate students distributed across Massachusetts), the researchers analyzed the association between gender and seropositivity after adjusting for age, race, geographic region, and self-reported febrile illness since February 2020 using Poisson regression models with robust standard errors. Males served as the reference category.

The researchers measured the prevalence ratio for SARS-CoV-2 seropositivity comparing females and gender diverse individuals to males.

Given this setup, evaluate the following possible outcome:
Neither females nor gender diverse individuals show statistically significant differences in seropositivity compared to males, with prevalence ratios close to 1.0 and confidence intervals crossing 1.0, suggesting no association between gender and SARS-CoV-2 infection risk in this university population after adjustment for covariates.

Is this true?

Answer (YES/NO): NO